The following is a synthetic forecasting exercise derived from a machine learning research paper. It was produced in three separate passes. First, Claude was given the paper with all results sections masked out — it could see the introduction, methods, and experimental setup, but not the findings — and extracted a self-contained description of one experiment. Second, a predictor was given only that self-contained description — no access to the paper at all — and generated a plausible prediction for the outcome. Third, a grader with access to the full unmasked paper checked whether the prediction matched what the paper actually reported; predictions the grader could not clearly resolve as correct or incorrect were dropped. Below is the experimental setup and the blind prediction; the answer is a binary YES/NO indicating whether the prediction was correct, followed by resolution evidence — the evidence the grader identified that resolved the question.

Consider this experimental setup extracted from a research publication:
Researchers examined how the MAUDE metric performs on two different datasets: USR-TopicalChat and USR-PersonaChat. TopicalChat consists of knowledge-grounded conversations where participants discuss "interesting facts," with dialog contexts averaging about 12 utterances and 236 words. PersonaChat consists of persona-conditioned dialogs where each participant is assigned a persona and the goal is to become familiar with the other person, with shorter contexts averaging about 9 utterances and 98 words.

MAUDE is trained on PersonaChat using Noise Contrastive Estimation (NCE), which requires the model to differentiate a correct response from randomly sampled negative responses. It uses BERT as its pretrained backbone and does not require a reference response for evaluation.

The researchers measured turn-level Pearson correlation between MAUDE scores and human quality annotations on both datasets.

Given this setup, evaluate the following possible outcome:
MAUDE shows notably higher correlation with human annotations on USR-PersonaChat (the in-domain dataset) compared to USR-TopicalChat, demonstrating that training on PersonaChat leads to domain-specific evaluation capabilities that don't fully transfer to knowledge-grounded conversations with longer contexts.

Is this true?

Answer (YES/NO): YES